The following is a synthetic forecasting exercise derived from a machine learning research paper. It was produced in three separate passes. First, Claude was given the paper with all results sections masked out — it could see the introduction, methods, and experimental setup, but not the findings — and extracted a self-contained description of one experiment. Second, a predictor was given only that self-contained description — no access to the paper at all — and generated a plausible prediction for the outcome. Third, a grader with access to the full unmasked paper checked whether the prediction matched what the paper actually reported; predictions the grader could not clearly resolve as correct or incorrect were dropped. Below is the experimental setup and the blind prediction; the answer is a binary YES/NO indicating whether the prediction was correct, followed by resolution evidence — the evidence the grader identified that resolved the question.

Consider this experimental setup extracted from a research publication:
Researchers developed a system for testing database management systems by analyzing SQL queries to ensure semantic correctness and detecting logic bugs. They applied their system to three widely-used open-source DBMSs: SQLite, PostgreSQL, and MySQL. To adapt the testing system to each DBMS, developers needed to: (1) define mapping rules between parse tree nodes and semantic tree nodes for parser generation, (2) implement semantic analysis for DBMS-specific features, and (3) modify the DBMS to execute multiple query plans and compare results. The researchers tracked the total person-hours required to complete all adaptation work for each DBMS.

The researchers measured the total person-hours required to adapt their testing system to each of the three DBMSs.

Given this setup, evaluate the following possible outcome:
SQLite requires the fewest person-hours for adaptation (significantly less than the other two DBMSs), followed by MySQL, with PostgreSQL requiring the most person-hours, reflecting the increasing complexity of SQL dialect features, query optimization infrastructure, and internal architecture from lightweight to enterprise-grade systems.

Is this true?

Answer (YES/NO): NO